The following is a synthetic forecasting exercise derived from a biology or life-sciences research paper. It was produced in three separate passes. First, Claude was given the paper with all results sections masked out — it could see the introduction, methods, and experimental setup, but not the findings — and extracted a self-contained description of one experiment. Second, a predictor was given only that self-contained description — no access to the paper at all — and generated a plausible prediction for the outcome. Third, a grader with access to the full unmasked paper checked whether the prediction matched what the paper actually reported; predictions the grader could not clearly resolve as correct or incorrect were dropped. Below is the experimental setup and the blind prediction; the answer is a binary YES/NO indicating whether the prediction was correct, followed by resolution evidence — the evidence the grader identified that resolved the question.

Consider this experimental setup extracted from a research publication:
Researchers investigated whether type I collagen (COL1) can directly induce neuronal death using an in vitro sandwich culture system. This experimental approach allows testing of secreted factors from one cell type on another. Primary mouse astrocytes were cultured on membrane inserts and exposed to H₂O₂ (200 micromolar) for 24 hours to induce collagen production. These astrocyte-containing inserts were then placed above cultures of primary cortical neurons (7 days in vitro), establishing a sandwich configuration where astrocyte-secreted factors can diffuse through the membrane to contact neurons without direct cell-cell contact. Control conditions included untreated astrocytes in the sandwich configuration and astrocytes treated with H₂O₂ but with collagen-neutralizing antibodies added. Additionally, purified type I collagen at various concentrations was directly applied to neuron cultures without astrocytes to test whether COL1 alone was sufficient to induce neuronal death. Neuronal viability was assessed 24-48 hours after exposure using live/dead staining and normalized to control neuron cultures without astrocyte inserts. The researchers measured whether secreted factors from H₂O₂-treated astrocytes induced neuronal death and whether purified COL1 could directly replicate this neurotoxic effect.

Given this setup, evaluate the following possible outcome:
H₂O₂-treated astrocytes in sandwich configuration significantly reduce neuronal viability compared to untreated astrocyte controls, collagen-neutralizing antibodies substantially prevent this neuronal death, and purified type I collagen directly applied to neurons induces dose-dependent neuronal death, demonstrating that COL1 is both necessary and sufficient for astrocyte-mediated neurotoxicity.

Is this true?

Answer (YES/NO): NO